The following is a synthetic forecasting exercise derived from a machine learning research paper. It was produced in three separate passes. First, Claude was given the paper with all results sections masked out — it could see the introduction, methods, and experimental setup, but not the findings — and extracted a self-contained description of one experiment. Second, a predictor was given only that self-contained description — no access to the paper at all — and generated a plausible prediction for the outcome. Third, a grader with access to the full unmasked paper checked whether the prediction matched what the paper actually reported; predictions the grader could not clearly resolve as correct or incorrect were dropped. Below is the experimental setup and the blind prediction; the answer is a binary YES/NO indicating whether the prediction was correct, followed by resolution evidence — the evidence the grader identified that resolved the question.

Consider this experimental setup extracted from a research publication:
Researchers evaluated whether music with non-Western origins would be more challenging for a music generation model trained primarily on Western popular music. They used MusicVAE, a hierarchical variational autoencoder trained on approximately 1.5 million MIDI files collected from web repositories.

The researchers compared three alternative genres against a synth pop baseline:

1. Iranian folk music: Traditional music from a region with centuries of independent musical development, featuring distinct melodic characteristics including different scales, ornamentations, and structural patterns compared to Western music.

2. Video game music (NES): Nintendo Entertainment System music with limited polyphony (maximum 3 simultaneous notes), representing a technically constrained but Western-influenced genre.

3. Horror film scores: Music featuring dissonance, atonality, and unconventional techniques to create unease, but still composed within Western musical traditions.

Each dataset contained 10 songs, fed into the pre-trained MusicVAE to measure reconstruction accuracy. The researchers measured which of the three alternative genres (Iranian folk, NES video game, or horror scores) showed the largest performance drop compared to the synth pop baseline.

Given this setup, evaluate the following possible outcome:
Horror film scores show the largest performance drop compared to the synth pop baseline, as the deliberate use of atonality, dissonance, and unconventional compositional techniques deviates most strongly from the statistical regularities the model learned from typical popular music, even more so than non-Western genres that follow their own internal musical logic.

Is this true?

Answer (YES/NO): NO